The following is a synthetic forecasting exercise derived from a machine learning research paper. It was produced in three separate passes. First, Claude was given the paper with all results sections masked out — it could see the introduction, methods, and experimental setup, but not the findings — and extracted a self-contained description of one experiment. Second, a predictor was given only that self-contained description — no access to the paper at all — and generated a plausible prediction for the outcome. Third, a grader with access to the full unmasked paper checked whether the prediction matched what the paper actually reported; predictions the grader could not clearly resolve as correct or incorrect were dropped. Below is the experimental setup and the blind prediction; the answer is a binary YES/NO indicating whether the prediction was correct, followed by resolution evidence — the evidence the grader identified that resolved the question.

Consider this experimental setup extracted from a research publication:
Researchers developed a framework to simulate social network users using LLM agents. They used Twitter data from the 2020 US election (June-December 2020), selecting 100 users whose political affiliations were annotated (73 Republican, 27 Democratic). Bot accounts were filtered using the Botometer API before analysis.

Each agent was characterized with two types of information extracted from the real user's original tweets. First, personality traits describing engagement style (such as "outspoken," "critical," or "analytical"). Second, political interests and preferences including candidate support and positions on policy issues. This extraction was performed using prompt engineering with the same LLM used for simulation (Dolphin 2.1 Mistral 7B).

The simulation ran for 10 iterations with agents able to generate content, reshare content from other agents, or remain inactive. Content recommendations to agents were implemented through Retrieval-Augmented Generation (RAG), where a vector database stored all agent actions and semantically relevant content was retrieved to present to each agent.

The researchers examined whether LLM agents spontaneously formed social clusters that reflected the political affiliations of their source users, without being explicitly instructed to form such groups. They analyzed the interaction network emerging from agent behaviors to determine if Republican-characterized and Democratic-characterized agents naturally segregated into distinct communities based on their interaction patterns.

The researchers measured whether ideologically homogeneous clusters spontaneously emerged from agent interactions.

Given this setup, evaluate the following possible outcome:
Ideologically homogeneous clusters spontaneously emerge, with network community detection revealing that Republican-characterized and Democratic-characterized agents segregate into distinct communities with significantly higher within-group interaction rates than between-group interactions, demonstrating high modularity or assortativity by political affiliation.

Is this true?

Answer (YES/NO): YES